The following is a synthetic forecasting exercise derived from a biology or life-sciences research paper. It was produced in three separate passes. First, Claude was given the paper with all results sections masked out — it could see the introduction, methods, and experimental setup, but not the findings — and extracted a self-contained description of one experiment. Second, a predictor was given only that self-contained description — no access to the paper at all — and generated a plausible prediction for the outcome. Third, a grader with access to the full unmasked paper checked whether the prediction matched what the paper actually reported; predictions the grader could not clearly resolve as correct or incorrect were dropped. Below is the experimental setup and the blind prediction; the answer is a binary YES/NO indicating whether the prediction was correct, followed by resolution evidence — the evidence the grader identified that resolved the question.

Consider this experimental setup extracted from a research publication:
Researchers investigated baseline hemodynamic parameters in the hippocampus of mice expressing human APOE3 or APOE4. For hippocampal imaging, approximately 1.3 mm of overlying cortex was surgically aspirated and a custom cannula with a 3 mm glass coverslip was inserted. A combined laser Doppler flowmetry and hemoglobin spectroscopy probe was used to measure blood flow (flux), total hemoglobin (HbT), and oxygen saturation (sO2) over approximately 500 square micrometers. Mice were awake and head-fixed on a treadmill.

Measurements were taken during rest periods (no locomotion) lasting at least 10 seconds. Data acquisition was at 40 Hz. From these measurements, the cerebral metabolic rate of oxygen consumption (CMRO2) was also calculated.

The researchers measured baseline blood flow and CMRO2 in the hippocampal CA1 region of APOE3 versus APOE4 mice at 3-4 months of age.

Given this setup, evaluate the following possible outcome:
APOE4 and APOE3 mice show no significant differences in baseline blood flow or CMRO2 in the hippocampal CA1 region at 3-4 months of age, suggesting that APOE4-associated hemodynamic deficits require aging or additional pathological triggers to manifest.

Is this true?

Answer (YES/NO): YES